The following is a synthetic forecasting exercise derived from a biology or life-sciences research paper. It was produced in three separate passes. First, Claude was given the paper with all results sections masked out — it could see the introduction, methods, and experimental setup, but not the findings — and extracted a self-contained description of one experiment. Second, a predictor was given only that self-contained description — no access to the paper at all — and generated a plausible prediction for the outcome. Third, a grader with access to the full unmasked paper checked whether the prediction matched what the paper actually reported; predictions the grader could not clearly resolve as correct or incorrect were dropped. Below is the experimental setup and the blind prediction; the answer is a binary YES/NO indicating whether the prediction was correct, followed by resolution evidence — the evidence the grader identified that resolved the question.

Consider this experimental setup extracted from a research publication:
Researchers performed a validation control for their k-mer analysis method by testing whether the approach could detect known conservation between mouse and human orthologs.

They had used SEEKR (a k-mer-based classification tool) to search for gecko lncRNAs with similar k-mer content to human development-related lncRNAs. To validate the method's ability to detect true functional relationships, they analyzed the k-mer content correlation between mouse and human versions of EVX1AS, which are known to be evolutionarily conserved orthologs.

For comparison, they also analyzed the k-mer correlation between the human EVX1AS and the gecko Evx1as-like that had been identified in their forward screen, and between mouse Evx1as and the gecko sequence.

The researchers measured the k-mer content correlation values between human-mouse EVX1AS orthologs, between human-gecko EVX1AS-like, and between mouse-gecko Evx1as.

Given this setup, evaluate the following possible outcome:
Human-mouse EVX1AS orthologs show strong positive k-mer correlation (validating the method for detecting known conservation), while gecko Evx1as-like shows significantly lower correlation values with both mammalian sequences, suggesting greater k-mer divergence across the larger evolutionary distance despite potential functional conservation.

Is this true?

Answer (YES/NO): NO